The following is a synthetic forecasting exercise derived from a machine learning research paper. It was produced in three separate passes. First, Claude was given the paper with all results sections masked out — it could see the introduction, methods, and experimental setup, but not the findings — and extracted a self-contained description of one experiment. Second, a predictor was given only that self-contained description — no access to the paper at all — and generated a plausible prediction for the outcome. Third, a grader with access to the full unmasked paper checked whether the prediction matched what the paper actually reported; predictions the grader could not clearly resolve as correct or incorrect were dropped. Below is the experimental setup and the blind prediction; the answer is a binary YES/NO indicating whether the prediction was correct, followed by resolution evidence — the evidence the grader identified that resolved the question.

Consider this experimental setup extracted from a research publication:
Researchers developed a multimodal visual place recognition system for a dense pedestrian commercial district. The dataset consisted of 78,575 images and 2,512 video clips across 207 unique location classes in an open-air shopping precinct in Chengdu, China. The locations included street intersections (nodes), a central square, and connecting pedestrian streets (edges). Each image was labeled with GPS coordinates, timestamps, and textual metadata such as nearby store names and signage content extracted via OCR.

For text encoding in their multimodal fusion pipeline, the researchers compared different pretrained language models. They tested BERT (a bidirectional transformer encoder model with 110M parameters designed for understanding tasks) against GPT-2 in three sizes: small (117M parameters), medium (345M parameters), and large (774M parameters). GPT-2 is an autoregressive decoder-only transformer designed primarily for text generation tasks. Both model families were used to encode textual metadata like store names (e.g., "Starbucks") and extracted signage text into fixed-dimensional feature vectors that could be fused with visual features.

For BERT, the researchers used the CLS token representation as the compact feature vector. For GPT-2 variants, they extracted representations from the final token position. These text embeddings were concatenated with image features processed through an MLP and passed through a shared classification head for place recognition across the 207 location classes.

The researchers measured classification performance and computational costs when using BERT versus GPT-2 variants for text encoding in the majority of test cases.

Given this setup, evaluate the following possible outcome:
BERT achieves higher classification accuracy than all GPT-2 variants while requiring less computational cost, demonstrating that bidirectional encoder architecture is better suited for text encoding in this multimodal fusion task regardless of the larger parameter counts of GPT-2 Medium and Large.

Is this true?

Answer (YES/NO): NO